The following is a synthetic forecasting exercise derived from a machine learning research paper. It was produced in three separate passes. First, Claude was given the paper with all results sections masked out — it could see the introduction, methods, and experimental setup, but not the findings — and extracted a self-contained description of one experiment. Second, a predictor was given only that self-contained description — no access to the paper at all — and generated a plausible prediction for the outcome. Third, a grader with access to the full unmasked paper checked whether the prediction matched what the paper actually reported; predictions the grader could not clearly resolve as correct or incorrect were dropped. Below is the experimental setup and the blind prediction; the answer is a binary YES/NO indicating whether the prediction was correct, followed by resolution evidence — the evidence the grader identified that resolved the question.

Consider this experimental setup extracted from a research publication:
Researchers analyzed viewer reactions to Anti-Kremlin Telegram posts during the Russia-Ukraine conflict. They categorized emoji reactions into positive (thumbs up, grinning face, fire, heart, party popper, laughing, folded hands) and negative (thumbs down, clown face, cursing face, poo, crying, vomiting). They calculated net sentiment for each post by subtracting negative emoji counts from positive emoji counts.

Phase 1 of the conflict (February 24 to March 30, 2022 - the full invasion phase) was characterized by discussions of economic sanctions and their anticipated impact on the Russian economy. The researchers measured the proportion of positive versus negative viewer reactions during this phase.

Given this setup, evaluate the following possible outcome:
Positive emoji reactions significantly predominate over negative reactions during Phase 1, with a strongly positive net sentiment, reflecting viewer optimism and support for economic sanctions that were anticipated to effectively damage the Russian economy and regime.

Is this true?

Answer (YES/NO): YES